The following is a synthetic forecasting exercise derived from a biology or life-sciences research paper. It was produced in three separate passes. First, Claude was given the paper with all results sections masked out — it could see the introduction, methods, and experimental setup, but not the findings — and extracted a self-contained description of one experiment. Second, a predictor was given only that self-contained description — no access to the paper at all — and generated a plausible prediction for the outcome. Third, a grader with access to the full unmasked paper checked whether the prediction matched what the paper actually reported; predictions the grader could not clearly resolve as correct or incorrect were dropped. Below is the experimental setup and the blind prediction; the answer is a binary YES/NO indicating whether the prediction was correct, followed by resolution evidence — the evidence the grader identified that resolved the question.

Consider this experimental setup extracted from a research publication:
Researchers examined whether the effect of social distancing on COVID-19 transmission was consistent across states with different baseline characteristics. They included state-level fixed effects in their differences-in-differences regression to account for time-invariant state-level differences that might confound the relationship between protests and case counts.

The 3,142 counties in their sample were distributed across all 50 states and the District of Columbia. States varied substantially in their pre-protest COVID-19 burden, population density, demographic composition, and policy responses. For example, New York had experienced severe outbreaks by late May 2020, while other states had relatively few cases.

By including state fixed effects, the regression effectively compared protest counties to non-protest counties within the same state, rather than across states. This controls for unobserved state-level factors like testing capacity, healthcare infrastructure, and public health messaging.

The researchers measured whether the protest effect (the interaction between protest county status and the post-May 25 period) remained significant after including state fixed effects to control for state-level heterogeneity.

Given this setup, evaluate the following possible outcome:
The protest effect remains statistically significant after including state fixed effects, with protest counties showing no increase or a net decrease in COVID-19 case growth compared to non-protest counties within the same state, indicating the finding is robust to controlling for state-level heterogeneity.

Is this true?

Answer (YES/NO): NO